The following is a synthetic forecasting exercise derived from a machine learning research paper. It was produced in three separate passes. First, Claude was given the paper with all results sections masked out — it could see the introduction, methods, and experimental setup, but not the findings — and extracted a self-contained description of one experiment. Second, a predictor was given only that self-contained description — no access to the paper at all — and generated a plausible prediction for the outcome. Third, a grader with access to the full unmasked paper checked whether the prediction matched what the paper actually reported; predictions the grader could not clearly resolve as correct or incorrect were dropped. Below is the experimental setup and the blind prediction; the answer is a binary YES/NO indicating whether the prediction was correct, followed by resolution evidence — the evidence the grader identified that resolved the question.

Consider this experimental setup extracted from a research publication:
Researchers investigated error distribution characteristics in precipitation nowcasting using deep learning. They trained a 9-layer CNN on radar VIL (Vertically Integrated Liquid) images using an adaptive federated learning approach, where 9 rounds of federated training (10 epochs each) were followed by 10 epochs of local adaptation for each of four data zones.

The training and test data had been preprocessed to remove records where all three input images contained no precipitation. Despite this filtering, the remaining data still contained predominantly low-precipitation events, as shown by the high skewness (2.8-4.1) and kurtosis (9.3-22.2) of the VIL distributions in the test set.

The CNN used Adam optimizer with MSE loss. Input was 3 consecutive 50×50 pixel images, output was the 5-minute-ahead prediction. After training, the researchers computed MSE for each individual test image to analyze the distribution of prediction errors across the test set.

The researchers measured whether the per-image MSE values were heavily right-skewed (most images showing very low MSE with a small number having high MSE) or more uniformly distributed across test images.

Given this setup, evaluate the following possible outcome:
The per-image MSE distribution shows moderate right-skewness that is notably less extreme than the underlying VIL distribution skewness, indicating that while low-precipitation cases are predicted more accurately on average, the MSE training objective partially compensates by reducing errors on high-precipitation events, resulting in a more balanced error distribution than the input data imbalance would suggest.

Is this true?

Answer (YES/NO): NO